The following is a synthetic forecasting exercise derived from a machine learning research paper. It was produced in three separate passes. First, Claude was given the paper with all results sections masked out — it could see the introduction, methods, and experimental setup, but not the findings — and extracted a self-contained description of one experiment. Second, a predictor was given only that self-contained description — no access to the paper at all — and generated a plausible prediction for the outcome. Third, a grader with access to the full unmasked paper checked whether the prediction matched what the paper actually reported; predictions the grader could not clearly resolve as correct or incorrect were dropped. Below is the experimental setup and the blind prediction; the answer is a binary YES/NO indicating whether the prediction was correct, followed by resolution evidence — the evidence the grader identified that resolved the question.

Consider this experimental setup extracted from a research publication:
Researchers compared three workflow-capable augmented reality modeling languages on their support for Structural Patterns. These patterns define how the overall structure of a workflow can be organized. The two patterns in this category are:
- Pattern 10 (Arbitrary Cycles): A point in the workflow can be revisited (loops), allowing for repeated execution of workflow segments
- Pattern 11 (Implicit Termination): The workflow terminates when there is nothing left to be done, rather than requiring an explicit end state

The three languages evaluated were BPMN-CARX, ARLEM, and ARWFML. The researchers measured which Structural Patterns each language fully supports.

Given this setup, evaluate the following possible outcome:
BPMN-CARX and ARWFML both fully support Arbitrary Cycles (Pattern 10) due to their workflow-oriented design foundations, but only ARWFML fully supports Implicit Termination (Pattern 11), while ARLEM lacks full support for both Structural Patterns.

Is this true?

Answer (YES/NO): NO